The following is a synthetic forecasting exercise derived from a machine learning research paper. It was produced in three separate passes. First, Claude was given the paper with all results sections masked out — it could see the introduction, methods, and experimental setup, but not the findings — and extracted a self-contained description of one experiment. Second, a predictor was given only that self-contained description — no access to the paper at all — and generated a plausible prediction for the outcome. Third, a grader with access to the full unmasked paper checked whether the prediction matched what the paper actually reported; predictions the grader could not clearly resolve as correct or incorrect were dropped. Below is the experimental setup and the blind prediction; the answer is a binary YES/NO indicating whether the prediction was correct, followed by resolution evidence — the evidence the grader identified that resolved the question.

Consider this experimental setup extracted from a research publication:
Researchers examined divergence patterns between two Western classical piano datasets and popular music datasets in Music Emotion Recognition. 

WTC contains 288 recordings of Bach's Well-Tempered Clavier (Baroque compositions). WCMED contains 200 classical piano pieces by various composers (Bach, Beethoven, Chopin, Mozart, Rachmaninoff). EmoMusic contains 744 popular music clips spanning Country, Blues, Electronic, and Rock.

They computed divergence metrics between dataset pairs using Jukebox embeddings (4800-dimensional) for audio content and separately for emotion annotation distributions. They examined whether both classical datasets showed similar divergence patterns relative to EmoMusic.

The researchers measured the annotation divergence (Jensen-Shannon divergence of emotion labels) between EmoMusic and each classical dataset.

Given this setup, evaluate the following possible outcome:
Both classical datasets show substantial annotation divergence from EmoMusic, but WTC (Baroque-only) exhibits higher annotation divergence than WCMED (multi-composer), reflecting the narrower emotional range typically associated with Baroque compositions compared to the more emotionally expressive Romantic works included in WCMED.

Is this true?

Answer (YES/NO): NO